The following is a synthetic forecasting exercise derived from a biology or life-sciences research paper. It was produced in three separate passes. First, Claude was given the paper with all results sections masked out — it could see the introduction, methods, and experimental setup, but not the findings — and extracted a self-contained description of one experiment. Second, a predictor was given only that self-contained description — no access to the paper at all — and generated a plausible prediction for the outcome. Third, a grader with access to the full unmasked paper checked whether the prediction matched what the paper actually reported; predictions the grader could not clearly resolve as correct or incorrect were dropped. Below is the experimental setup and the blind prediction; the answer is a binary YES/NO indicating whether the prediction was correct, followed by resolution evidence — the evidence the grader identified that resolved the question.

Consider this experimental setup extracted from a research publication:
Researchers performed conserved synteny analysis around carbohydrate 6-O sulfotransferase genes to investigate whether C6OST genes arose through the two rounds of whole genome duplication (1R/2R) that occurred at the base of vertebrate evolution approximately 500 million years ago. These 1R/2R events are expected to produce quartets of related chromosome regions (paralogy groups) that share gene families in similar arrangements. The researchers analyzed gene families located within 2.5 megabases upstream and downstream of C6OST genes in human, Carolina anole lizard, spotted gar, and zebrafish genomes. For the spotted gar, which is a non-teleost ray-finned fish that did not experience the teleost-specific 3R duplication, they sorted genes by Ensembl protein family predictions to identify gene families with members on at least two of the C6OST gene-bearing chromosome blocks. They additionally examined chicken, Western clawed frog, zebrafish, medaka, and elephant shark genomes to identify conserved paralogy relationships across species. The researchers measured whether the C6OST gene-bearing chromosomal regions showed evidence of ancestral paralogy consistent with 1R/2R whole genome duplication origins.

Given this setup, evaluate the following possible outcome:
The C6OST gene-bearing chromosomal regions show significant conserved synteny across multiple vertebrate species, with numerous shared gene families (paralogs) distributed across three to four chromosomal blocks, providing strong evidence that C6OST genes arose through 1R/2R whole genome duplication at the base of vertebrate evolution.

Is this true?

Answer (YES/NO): NO